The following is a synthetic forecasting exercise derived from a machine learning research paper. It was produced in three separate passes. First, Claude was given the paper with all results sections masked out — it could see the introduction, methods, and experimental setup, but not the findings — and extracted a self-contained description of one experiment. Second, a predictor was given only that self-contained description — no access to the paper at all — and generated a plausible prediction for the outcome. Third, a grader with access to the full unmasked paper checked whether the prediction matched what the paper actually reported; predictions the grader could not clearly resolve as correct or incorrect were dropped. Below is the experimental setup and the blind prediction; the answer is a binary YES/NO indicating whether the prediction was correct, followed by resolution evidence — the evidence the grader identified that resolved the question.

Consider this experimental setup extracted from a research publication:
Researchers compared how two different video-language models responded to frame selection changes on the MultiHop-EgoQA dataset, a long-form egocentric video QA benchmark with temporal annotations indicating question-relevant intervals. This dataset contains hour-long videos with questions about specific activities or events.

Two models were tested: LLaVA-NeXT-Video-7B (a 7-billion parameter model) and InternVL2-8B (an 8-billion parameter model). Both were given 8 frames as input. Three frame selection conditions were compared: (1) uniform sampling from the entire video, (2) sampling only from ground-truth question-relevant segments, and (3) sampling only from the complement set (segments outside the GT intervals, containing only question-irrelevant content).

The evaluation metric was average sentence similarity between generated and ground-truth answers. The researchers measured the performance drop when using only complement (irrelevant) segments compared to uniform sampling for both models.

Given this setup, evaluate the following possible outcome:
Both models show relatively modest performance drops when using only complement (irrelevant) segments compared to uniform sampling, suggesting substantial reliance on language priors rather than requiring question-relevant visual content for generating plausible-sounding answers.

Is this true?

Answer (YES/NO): NO